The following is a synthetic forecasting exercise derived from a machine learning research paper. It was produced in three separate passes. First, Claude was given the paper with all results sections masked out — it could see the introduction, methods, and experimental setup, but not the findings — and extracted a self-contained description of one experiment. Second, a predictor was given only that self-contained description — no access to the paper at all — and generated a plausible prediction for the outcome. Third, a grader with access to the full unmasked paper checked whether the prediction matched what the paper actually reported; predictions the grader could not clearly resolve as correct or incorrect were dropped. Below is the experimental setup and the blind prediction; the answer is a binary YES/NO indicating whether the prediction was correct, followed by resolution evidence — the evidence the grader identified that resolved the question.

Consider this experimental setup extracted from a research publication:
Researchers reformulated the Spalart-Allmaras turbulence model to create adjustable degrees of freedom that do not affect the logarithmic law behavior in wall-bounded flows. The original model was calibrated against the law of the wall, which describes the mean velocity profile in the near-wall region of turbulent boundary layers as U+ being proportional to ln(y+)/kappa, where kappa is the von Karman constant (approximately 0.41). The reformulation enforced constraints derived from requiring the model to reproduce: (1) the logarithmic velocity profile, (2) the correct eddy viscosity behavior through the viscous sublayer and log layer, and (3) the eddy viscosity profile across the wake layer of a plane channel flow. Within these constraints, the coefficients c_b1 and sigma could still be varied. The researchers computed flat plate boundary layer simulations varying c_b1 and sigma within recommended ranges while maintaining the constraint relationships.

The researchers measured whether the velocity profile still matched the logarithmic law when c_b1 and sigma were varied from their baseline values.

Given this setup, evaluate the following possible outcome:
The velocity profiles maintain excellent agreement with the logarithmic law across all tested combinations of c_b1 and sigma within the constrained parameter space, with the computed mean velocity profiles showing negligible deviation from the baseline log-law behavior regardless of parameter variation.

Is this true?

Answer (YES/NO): YES